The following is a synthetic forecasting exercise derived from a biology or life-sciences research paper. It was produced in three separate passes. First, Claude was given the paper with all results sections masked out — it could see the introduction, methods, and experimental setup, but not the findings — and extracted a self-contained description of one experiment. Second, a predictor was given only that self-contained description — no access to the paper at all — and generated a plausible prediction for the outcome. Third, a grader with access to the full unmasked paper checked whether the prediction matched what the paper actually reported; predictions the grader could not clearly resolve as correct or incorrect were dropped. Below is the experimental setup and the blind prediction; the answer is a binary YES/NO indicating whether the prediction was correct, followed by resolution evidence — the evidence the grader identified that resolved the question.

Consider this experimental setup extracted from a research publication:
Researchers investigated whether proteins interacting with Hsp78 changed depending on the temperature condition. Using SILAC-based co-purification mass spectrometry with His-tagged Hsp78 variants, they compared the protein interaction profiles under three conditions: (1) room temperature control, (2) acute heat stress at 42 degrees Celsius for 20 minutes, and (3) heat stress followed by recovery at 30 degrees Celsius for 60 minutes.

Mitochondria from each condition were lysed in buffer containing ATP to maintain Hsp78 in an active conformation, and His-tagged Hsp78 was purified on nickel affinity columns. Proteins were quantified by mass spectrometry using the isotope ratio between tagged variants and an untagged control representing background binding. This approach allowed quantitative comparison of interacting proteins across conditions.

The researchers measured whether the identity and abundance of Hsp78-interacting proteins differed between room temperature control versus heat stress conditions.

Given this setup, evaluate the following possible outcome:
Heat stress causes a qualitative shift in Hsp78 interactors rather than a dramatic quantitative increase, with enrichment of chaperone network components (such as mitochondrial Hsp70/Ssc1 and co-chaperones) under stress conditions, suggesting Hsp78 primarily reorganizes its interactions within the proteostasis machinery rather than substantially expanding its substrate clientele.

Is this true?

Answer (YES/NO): NO